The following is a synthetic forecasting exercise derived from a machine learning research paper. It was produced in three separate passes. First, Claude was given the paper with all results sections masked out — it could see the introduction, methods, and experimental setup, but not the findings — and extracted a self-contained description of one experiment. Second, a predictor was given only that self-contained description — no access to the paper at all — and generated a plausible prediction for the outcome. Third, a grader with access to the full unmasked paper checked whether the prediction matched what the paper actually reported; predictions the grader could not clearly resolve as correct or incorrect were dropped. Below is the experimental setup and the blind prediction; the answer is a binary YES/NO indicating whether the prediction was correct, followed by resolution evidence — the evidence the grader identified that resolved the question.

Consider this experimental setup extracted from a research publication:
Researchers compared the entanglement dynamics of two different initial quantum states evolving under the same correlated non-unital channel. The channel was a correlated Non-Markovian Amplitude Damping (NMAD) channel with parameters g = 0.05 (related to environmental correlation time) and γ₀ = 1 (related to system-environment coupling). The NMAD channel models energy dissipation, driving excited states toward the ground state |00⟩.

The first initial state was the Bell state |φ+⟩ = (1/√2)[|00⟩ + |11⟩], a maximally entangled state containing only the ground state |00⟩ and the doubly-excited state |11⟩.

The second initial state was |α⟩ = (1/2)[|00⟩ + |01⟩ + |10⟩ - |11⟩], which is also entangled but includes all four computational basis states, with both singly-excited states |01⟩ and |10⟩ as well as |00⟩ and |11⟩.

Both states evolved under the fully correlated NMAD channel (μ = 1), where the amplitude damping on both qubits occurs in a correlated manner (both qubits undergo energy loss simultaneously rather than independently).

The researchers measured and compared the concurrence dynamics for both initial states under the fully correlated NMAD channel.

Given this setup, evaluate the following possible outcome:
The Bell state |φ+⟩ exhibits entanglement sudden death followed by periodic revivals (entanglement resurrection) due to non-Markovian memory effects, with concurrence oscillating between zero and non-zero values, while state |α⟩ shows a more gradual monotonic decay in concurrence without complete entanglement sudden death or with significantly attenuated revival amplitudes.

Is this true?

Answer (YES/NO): NO